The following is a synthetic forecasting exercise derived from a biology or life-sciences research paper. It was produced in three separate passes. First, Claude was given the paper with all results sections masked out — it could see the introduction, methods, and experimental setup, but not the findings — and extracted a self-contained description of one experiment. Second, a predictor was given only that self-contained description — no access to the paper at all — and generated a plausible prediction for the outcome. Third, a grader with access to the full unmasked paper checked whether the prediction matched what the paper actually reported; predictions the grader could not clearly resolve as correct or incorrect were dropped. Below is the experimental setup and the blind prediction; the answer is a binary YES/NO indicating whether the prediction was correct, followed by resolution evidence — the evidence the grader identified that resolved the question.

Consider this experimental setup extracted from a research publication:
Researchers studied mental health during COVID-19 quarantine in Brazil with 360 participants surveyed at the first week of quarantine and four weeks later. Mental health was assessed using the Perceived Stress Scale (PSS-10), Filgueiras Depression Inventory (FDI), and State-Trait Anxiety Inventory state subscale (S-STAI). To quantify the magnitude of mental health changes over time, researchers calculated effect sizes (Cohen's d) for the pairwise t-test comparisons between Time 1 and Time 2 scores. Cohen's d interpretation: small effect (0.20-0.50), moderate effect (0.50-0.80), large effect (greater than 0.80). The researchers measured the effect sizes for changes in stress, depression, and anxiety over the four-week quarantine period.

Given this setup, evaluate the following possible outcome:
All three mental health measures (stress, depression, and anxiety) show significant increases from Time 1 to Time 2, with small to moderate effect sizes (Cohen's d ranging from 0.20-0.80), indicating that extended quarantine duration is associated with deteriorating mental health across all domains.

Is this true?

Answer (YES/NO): YES